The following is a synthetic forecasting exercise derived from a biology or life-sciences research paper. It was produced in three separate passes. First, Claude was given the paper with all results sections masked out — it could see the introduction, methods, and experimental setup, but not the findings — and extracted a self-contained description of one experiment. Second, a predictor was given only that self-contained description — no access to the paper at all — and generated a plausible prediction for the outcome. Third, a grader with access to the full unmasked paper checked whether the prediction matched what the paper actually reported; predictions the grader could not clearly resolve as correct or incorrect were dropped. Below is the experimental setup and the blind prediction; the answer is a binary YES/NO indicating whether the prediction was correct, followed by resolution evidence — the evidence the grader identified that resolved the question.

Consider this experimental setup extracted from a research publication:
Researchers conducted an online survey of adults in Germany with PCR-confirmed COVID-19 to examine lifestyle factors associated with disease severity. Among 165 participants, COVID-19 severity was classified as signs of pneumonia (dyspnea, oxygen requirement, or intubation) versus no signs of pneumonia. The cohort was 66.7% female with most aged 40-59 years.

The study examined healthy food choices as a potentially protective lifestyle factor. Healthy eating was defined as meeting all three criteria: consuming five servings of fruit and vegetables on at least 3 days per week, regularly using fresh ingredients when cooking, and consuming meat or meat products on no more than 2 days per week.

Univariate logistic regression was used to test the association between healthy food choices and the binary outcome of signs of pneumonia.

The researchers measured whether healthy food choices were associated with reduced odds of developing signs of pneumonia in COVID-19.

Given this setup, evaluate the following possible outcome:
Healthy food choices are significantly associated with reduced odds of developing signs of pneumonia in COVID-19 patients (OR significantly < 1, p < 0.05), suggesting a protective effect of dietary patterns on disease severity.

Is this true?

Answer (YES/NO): NO